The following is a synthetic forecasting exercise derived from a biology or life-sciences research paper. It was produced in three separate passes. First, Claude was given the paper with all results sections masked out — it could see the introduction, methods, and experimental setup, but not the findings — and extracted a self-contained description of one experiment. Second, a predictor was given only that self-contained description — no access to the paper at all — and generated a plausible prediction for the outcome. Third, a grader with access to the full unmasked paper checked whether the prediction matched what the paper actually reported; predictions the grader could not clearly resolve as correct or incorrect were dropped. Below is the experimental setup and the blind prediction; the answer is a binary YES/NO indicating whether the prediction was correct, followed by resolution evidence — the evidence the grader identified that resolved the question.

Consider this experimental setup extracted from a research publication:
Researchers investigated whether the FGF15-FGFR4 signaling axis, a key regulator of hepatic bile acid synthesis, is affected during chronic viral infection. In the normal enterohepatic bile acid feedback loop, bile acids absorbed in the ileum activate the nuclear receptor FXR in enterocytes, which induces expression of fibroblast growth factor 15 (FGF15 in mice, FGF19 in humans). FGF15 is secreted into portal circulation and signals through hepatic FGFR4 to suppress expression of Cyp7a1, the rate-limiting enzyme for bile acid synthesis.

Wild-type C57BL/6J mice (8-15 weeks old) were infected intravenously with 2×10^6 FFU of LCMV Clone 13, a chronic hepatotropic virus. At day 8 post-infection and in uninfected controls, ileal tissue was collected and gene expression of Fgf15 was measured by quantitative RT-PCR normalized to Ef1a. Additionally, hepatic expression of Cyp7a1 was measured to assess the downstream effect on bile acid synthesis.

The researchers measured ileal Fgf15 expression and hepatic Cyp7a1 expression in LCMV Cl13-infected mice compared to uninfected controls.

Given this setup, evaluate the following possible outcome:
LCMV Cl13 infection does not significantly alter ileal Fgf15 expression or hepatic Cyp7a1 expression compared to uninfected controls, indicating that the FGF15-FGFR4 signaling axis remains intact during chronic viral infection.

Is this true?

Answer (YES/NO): NO